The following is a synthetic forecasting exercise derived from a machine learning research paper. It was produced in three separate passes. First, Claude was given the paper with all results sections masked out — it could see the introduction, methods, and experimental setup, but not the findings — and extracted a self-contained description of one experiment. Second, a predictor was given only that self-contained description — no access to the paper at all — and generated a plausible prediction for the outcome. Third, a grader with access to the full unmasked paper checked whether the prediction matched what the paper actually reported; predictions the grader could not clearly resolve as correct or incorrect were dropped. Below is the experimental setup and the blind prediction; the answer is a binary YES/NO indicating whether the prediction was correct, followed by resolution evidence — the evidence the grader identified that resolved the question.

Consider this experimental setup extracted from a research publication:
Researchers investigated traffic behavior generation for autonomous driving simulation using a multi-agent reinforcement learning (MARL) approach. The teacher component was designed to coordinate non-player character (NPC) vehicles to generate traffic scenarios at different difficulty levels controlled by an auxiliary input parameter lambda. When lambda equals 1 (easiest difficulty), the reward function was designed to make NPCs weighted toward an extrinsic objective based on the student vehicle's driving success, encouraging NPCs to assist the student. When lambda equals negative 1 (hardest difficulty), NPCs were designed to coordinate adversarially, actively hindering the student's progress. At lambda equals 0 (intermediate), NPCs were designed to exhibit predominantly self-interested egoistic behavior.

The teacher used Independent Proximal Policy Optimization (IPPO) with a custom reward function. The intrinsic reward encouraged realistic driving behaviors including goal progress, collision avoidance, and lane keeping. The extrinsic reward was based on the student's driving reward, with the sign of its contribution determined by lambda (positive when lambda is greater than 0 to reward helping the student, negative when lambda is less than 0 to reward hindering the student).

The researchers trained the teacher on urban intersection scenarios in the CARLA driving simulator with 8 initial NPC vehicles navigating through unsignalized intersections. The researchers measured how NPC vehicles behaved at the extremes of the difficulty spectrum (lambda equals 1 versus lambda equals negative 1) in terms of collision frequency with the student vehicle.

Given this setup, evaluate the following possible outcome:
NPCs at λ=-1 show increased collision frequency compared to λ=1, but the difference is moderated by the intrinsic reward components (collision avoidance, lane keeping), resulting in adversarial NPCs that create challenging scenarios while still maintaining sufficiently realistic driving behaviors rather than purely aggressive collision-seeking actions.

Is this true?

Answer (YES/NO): YES